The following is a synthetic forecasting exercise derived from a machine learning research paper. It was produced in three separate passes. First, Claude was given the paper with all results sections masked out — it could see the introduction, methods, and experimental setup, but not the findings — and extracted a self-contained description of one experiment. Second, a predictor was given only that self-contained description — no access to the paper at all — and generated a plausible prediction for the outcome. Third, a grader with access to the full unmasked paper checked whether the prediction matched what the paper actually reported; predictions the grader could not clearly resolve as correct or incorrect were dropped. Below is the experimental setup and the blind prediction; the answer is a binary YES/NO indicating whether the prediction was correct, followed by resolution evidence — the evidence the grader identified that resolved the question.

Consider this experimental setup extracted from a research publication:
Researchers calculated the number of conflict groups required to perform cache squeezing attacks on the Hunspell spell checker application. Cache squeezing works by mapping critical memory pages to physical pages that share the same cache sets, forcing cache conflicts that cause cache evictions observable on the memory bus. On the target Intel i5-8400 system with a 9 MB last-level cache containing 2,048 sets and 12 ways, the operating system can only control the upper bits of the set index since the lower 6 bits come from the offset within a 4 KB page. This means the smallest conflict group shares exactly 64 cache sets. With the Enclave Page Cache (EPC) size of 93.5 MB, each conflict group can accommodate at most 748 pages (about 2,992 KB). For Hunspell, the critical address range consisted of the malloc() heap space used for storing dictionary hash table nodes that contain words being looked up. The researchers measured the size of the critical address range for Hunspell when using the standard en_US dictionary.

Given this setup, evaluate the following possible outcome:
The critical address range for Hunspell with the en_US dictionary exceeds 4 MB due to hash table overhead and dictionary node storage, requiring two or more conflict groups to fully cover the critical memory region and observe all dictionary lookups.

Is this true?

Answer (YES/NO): YES